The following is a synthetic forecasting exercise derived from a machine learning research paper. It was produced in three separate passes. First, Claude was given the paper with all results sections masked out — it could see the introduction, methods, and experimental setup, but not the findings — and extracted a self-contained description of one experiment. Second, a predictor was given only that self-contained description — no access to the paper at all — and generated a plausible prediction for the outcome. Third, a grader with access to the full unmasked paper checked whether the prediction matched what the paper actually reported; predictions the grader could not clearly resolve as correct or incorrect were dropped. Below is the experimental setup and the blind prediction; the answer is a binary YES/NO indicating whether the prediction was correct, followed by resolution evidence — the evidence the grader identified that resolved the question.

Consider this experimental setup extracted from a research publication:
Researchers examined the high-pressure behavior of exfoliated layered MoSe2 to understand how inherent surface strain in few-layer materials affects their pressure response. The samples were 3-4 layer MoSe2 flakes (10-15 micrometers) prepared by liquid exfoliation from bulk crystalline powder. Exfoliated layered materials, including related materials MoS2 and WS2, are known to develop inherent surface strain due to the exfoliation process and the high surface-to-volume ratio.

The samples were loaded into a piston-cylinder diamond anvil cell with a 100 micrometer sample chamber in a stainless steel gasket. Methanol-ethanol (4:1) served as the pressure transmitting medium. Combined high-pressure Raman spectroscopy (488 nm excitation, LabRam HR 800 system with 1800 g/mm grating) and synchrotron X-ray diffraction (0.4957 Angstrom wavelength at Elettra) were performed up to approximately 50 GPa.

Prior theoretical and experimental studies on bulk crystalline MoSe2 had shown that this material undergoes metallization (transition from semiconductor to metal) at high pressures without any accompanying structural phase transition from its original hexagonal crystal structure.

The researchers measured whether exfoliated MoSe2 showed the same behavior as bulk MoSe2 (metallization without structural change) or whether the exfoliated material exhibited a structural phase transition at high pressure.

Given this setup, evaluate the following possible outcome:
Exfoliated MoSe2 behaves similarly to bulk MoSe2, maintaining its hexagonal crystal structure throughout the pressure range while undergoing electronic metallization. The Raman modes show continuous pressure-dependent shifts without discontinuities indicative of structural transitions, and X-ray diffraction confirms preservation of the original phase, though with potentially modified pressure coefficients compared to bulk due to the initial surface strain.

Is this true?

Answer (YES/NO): NO